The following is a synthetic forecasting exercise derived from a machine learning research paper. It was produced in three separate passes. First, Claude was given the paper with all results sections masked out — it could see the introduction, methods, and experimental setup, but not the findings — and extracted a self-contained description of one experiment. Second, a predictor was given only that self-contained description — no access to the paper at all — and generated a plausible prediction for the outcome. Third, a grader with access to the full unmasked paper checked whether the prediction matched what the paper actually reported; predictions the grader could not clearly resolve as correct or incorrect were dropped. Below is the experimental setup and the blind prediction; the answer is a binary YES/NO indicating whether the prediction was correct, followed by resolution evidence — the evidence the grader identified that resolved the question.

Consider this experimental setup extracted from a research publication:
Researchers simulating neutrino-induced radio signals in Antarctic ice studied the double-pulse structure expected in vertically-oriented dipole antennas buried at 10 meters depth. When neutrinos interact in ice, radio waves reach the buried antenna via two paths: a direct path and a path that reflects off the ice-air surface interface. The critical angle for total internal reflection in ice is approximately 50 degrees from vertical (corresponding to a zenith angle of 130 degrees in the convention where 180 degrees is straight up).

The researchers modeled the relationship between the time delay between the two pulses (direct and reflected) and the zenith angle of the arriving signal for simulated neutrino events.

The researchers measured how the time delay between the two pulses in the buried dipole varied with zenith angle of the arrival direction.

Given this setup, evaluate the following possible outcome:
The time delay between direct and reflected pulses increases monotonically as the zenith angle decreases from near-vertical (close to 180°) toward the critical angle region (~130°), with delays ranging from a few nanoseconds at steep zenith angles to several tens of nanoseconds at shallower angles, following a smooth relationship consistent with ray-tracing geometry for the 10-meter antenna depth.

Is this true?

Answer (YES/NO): NO